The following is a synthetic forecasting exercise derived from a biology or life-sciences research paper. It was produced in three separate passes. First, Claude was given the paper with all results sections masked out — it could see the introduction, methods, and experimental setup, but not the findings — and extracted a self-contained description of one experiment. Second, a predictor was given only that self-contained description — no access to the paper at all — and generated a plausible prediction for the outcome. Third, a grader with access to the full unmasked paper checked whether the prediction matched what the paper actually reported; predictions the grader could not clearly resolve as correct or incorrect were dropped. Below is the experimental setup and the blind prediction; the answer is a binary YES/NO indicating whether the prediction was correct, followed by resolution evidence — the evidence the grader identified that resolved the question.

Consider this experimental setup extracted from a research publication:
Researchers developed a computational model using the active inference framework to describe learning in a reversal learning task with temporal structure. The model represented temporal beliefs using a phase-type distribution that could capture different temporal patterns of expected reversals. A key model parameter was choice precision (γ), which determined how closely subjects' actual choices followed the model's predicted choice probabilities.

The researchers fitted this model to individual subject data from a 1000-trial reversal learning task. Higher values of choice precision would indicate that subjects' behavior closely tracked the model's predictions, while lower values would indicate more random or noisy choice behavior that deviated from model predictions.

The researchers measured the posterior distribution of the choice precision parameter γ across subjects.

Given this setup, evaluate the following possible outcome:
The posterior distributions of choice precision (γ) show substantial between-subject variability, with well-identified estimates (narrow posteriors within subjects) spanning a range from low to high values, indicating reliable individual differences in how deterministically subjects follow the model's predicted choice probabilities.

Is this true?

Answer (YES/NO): NO